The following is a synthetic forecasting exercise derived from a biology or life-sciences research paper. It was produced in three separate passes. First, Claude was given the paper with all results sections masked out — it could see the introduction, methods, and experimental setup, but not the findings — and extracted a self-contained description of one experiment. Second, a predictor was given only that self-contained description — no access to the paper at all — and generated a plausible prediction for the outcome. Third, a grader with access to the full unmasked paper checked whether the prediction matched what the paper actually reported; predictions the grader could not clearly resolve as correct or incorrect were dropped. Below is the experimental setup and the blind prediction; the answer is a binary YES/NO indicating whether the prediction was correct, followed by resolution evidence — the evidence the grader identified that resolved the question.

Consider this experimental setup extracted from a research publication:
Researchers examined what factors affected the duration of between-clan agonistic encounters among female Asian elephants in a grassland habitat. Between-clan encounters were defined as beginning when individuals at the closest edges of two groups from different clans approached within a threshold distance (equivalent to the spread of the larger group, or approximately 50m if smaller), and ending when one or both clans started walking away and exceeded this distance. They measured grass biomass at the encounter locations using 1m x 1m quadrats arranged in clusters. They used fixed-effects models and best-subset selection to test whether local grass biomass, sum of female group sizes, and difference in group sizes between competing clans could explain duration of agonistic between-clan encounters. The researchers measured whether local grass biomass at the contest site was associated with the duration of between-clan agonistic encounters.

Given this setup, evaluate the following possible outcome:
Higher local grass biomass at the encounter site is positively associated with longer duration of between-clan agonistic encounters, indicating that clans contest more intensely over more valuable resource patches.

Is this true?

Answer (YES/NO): YES